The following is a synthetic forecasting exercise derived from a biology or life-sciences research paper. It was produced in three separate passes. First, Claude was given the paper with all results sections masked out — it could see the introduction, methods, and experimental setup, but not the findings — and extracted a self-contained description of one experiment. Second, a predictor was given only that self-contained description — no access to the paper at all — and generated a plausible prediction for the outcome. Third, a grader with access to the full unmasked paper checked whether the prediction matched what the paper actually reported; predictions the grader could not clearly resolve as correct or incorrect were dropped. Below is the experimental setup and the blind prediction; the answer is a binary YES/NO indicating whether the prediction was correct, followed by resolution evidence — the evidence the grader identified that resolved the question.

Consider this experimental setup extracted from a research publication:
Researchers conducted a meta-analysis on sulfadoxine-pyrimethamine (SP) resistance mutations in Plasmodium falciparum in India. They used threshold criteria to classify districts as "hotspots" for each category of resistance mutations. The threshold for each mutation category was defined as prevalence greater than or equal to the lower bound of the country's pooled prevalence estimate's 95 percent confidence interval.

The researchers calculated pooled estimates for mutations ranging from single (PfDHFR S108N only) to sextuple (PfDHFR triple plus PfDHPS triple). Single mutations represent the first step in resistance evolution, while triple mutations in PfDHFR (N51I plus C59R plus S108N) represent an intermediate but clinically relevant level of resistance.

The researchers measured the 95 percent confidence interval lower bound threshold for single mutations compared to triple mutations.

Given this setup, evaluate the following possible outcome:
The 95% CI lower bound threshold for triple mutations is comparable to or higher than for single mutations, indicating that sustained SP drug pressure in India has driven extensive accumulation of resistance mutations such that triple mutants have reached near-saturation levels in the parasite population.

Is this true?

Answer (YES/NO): NO